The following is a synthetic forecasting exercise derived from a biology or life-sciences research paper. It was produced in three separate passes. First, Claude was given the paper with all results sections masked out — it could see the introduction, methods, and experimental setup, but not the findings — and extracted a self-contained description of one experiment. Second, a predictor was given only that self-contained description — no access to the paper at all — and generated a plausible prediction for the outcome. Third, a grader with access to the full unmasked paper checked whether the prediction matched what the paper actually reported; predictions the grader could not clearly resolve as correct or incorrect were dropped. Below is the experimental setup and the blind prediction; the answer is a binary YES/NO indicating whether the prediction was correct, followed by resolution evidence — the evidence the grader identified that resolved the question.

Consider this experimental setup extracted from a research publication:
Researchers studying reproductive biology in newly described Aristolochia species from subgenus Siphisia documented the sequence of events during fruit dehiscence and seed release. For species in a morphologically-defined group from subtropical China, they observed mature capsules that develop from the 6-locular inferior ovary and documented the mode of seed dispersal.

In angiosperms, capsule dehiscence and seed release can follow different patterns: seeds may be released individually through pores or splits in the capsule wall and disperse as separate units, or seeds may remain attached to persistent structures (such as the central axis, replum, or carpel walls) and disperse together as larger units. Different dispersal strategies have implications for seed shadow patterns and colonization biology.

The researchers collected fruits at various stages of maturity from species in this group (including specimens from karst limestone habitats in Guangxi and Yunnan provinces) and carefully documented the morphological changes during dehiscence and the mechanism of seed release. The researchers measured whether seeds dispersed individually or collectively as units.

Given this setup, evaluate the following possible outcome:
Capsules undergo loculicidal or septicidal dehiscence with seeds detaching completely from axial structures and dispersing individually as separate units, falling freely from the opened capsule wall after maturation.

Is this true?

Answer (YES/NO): NO